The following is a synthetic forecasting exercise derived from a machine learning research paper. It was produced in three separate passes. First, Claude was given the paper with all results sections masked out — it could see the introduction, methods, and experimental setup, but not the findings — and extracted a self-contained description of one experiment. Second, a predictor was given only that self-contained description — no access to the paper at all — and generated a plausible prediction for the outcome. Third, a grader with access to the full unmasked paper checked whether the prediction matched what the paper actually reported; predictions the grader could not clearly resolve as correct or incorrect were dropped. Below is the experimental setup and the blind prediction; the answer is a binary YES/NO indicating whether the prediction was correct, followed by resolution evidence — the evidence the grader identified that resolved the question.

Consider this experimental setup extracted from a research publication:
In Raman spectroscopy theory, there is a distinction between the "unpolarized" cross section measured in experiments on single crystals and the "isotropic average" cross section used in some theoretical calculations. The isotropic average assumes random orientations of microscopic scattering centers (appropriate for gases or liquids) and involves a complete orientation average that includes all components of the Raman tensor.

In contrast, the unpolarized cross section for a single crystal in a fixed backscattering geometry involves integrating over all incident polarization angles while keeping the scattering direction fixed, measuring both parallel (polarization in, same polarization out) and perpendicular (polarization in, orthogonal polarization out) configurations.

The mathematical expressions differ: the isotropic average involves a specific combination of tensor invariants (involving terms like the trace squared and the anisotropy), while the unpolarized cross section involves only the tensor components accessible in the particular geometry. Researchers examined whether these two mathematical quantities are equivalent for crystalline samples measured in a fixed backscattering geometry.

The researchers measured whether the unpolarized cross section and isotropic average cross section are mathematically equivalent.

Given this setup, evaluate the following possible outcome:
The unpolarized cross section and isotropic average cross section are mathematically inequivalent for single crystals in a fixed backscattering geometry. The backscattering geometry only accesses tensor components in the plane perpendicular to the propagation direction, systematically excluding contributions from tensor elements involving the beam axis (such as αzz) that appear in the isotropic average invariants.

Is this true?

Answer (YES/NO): YES